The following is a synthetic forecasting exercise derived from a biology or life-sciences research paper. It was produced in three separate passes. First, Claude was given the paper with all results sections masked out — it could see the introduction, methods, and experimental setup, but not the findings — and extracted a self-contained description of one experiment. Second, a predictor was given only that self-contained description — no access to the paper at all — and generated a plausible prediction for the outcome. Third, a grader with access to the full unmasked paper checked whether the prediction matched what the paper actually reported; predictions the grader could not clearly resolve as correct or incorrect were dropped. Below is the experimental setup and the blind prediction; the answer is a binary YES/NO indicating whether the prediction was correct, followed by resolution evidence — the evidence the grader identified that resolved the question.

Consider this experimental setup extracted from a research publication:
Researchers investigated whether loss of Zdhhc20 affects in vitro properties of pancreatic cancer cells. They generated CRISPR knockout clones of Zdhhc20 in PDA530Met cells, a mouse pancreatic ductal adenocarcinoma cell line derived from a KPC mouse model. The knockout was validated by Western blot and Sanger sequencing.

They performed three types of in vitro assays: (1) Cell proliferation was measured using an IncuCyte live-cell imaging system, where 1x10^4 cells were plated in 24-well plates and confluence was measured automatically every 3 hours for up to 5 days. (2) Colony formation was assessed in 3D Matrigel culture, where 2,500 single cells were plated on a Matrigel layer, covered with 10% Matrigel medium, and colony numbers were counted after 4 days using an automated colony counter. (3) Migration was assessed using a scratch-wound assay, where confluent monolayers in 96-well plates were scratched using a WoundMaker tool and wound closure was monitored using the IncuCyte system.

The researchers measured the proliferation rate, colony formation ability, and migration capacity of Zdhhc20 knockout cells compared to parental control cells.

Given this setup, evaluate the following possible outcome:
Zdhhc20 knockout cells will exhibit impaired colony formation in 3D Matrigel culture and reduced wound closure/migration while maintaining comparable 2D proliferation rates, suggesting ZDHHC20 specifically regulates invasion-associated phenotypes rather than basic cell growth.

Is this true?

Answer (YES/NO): NO